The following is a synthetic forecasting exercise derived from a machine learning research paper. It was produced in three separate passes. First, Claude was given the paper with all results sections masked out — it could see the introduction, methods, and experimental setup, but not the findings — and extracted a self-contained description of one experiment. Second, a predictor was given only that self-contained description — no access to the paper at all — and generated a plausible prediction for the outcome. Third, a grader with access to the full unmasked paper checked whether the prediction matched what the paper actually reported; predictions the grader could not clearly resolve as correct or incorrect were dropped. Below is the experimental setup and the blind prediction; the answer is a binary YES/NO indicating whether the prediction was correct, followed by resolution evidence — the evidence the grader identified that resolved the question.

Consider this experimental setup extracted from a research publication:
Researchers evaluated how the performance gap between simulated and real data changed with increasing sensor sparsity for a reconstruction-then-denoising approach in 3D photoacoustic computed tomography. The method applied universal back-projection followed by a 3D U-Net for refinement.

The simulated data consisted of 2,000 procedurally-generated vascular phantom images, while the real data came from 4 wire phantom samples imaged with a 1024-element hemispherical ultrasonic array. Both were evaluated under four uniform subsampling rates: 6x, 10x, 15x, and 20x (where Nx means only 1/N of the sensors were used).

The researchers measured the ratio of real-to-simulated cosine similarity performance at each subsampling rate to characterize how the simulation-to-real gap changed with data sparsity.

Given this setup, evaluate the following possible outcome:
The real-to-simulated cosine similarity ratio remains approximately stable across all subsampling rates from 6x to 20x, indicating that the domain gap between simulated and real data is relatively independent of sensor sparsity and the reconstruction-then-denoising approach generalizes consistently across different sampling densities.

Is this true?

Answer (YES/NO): NO